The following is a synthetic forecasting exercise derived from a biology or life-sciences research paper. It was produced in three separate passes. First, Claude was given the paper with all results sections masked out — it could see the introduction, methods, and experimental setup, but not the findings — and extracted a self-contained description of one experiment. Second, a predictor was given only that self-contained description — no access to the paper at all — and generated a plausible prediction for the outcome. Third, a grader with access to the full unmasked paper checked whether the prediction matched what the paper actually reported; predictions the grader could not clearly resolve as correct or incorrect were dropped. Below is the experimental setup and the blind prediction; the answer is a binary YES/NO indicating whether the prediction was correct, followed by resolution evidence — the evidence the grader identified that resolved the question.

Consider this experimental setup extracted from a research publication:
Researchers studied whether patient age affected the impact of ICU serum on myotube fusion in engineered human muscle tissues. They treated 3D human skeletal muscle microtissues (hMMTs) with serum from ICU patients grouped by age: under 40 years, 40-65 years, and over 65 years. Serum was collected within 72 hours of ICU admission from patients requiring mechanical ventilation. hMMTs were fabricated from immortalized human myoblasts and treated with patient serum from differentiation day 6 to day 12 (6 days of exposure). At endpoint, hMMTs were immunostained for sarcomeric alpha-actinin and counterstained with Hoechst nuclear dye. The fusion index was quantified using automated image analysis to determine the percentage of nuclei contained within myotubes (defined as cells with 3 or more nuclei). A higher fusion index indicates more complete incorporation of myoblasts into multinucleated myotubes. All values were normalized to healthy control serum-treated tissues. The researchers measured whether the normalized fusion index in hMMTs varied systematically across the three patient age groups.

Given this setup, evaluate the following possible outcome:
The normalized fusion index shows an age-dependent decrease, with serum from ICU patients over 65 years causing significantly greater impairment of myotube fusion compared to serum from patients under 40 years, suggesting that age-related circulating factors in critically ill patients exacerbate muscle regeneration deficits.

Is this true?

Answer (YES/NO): NO